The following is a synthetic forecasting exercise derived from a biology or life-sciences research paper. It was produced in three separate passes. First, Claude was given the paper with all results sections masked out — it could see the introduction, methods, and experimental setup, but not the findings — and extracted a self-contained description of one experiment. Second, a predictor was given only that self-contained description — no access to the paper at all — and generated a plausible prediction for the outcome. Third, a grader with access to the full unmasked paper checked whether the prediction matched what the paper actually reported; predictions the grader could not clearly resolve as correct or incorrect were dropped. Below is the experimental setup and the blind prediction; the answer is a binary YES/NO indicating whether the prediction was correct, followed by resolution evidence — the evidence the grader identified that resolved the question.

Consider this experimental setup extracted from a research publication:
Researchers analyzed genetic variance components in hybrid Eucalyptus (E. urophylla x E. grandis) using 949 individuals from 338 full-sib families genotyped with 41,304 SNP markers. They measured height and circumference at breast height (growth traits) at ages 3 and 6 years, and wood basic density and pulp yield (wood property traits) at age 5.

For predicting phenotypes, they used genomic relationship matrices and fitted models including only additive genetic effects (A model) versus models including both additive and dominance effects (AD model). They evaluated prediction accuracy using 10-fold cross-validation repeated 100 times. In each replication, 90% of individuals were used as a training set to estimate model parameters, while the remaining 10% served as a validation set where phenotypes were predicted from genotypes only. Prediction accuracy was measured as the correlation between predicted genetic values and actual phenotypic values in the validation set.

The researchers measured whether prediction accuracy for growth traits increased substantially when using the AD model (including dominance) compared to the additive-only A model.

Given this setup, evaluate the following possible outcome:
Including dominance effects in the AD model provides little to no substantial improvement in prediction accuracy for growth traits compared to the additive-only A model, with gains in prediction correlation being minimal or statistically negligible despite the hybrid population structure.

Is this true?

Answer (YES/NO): YES